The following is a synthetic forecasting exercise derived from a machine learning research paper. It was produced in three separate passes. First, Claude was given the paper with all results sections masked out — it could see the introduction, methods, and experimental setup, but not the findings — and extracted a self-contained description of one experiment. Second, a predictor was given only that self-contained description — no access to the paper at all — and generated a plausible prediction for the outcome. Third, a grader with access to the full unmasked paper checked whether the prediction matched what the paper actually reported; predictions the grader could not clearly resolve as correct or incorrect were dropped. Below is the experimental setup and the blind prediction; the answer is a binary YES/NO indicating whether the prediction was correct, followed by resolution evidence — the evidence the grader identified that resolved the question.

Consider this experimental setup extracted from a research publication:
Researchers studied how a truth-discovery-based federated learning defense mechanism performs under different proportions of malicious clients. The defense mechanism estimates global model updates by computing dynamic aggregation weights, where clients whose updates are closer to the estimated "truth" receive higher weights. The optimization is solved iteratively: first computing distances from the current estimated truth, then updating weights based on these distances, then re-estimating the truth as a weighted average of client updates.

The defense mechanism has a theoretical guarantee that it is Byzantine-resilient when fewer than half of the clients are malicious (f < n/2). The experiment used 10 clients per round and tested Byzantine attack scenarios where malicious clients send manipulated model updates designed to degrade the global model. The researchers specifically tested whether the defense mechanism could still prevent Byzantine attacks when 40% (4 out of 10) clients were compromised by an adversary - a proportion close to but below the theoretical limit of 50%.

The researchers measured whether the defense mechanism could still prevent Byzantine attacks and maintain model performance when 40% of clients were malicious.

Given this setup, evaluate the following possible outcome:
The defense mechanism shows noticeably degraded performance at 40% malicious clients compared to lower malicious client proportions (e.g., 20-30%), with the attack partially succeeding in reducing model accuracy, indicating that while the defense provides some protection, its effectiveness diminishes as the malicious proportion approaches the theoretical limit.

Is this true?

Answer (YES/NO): YES